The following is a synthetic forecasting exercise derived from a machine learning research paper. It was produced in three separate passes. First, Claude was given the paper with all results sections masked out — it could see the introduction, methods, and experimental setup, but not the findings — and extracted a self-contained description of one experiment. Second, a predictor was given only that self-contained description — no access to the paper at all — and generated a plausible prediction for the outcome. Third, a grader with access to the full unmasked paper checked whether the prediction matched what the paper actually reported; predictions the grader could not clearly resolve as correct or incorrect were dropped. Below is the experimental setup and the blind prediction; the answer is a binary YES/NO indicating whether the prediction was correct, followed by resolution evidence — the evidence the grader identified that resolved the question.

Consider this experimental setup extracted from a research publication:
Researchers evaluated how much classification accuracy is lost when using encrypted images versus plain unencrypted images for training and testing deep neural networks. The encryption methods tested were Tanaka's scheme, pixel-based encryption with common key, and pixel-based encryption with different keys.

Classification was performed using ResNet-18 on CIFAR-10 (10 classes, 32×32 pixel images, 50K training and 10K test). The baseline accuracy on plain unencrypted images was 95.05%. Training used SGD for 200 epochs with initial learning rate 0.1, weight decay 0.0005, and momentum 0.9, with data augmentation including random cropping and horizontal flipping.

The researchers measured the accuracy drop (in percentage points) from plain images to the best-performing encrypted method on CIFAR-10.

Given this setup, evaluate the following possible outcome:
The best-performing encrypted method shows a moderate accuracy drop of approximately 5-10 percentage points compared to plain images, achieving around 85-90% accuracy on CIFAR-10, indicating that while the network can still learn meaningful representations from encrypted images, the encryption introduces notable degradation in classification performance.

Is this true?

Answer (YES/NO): NO